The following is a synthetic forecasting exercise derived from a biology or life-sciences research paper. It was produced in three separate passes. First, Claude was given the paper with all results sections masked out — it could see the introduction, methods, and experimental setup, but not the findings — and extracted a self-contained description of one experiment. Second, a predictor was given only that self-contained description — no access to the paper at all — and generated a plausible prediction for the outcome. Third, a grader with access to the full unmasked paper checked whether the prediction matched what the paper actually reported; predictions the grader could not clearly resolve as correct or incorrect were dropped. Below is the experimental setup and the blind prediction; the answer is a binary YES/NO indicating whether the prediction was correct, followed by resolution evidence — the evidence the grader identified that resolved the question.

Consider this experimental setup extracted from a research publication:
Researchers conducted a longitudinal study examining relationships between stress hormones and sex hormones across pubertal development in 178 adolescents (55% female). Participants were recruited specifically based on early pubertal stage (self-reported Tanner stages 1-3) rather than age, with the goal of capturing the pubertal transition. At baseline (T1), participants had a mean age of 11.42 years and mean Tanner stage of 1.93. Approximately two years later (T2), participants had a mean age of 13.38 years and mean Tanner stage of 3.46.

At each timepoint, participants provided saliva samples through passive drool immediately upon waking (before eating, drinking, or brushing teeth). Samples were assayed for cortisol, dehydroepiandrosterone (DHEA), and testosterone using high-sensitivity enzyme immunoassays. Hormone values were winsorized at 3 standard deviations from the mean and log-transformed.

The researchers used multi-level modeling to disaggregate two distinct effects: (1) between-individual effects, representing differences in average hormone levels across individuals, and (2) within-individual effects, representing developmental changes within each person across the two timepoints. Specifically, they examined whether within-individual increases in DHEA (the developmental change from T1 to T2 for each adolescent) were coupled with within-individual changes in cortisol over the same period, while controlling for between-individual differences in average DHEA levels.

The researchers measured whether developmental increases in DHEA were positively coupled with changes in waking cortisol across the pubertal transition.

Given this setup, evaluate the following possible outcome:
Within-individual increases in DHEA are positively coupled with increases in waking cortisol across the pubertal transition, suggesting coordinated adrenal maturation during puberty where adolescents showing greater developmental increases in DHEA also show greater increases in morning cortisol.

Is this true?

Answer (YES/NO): YES